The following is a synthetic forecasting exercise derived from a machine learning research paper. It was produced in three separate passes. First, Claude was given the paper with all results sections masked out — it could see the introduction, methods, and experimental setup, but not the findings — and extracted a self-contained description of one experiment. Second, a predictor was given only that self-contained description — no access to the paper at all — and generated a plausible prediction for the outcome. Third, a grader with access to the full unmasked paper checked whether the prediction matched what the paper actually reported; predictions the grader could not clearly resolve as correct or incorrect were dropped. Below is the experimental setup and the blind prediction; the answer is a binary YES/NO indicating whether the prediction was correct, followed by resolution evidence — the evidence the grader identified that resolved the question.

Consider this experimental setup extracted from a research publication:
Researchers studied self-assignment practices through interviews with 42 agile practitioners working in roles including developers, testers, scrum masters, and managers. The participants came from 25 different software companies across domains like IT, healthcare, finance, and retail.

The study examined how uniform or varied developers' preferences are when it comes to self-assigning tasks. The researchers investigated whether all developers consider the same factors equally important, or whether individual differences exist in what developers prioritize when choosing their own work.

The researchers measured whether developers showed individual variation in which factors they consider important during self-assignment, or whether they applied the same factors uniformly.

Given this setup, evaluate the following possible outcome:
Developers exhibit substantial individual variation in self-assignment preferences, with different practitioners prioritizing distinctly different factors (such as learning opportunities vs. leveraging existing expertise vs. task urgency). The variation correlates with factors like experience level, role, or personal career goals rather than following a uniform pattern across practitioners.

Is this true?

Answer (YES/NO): YES